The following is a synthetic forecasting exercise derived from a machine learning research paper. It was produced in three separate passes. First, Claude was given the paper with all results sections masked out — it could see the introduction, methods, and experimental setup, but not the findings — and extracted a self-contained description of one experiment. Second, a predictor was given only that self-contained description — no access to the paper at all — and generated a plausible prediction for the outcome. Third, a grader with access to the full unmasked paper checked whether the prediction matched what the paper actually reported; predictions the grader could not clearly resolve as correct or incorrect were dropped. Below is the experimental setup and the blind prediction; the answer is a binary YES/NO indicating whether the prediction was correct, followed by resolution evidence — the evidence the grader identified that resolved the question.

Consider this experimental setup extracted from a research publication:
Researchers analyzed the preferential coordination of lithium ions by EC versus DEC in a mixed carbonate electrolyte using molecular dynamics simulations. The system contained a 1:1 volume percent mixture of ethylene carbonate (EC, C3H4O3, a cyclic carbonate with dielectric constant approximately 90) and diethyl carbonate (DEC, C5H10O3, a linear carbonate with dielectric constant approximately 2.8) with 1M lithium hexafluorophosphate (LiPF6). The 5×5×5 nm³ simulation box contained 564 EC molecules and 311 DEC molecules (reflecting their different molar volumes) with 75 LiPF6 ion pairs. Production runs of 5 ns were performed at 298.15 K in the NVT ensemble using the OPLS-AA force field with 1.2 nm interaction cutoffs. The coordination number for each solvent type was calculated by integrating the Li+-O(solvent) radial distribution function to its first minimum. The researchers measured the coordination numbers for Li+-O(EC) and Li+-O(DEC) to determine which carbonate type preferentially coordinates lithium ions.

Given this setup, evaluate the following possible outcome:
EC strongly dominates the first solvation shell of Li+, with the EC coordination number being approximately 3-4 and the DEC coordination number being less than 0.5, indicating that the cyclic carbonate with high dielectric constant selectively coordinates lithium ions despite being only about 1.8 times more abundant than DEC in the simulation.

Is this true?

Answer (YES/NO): NO